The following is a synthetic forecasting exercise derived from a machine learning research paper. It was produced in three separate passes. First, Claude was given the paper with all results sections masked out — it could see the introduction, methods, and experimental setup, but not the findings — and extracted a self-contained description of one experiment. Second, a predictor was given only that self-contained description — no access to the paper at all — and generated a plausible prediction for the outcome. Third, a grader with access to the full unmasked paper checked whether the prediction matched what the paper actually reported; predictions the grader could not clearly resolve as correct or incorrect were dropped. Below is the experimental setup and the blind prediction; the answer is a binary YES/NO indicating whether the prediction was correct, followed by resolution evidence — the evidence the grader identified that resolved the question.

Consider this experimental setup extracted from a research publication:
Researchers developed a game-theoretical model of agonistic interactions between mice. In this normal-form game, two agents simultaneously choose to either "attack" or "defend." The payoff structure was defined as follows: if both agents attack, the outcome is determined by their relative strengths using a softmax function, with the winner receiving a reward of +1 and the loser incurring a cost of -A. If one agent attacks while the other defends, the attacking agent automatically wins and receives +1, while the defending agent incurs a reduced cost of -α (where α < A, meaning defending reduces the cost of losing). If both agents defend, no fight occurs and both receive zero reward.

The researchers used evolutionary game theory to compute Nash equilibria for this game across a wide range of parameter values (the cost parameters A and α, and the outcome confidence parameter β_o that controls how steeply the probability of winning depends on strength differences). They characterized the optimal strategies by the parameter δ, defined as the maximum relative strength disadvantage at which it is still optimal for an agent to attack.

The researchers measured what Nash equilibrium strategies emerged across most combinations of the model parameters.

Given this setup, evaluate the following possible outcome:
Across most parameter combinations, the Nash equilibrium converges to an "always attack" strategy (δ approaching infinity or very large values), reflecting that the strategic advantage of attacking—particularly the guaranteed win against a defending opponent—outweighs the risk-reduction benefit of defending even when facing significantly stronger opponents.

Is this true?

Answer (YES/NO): NO